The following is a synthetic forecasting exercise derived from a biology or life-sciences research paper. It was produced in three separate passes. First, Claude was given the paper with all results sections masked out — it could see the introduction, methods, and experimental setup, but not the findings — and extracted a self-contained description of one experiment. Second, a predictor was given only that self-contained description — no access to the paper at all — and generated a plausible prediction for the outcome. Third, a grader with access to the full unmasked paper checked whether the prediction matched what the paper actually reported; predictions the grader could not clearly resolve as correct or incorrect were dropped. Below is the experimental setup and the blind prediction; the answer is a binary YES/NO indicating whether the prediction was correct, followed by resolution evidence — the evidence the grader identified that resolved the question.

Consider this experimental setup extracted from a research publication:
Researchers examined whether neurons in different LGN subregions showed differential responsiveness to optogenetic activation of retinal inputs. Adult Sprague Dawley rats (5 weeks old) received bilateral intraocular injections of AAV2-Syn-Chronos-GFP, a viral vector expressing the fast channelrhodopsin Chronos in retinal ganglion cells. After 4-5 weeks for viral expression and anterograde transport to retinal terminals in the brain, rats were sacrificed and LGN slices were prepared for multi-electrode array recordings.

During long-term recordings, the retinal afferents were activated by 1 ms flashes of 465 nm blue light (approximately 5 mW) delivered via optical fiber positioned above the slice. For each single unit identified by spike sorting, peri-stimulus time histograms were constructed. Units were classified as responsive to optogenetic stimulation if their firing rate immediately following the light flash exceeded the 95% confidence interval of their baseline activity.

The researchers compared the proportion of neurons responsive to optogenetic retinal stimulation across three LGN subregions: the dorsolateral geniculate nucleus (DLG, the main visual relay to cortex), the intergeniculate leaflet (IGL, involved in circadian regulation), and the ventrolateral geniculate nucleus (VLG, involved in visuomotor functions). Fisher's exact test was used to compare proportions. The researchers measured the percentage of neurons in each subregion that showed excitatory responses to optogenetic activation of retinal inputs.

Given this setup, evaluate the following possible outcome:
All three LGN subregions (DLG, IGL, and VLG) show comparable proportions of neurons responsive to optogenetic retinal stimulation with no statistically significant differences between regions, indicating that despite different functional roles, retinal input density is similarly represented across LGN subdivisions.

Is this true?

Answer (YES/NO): NO